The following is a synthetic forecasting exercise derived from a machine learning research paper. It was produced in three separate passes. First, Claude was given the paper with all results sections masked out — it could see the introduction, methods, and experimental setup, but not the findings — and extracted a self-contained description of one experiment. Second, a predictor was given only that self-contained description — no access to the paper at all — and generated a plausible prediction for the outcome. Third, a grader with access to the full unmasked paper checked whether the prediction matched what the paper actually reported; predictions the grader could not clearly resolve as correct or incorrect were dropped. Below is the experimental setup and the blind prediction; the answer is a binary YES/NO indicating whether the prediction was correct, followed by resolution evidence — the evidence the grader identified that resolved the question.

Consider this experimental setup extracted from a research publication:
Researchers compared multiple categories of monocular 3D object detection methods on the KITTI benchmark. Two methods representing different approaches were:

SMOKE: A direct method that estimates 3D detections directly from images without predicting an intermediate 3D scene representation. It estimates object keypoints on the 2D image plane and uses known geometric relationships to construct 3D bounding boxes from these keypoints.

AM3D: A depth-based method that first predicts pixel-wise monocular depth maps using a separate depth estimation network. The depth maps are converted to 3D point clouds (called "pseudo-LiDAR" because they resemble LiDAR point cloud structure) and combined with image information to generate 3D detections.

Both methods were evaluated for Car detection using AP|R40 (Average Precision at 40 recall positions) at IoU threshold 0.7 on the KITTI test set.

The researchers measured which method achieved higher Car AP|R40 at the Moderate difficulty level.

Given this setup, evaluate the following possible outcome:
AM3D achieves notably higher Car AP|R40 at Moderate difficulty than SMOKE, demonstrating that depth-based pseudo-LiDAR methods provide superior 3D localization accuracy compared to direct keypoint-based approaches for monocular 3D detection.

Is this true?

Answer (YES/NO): YES